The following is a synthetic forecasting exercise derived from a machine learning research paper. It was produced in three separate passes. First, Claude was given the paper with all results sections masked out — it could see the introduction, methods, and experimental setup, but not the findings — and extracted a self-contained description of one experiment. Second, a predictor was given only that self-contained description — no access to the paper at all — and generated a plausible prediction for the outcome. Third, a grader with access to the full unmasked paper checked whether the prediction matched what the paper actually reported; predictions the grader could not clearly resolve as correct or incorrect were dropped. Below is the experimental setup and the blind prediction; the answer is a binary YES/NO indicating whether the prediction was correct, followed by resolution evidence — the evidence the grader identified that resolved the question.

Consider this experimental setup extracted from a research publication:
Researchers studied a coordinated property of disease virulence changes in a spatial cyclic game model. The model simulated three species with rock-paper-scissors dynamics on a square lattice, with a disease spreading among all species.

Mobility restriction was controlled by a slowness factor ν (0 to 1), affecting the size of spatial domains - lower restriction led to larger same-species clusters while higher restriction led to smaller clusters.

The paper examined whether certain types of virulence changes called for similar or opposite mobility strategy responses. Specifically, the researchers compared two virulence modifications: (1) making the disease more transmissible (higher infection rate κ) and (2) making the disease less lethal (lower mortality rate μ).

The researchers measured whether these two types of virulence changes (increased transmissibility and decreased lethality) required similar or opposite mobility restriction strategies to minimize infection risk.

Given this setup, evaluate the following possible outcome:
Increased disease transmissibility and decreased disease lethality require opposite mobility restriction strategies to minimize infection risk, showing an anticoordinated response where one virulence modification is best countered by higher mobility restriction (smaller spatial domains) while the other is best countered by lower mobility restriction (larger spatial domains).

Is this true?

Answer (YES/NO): NO